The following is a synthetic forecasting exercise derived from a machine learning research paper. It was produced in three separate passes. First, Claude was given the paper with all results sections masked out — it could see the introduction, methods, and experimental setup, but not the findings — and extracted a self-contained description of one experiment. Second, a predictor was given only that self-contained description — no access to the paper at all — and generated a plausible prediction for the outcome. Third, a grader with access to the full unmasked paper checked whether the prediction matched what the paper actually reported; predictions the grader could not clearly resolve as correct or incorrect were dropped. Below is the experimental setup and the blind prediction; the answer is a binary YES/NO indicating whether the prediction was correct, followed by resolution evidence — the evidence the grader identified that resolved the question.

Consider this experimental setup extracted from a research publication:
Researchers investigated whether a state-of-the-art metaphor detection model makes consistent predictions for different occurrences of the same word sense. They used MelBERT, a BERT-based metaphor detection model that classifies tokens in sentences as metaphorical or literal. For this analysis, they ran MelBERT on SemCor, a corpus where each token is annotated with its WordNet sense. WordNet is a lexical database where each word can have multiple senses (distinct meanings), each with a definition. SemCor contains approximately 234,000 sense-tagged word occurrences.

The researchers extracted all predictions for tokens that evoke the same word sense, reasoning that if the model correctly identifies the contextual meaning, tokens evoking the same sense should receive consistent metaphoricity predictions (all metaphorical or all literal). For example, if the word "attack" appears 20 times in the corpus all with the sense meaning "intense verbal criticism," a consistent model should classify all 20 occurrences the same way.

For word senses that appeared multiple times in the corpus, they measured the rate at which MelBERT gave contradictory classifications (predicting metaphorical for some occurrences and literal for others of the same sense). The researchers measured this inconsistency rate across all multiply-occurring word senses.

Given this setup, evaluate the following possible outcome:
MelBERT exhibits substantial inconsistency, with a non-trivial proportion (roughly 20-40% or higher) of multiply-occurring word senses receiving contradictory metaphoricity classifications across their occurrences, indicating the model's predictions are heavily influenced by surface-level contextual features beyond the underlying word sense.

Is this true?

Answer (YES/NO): YES